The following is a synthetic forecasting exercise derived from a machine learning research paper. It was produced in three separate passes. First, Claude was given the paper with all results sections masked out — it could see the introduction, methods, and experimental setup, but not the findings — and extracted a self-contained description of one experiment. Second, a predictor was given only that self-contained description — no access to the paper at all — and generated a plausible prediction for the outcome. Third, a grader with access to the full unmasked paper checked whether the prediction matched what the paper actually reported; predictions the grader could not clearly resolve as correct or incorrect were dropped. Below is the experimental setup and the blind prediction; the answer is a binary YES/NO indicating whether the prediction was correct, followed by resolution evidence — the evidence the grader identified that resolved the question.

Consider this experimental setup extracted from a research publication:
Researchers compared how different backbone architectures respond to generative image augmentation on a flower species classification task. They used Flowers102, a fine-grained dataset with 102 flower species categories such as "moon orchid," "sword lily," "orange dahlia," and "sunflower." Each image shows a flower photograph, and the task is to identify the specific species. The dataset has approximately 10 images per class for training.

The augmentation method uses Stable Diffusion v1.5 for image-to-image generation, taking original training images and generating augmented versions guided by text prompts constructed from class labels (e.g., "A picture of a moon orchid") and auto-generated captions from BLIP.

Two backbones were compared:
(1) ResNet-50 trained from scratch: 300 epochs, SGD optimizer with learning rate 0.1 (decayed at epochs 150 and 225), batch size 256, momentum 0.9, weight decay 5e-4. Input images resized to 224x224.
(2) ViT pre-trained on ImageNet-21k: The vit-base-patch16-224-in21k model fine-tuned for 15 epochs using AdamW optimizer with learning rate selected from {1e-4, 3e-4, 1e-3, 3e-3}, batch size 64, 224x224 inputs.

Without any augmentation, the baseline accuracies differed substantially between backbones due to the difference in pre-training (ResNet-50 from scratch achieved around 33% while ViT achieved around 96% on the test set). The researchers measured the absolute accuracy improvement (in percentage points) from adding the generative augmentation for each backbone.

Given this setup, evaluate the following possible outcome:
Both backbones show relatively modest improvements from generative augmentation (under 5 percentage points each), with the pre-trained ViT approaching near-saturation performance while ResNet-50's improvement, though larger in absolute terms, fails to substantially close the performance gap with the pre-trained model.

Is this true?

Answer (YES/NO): NO